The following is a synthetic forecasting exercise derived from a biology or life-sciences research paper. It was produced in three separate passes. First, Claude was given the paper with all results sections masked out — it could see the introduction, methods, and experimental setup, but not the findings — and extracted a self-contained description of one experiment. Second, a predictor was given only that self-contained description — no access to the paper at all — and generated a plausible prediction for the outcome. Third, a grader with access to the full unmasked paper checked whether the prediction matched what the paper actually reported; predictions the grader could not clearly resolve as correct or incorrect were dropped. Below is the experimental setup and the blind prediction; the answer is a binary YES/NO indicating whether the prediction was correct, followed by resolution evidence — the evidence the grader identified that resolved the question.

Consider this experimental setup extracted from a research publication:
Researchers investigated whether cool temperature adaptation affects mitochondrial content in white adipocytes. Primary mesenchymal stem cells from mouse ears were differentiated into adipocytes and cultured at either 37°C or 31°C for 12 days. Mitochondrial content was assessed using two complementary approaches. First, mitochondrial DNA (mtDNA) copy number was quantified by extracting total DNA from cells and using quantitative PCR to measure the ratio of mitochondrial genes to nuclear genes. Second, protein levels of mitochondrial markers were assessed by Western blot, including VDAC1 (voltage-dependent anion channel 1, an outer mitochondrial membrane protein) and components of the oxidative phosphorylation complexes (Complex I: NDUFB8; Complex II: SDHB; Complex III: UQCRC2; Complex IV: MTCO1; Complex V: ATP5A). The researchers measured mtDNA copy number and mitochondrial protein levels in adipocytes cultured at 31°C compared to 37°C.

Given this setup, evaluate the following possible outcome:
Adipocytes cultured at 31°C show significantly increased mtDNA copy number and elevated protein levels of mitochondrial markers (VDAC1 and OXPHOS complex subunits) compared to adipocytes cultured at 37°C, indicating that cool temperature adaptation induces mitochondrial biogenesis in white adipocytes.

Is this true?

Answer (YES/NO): NO